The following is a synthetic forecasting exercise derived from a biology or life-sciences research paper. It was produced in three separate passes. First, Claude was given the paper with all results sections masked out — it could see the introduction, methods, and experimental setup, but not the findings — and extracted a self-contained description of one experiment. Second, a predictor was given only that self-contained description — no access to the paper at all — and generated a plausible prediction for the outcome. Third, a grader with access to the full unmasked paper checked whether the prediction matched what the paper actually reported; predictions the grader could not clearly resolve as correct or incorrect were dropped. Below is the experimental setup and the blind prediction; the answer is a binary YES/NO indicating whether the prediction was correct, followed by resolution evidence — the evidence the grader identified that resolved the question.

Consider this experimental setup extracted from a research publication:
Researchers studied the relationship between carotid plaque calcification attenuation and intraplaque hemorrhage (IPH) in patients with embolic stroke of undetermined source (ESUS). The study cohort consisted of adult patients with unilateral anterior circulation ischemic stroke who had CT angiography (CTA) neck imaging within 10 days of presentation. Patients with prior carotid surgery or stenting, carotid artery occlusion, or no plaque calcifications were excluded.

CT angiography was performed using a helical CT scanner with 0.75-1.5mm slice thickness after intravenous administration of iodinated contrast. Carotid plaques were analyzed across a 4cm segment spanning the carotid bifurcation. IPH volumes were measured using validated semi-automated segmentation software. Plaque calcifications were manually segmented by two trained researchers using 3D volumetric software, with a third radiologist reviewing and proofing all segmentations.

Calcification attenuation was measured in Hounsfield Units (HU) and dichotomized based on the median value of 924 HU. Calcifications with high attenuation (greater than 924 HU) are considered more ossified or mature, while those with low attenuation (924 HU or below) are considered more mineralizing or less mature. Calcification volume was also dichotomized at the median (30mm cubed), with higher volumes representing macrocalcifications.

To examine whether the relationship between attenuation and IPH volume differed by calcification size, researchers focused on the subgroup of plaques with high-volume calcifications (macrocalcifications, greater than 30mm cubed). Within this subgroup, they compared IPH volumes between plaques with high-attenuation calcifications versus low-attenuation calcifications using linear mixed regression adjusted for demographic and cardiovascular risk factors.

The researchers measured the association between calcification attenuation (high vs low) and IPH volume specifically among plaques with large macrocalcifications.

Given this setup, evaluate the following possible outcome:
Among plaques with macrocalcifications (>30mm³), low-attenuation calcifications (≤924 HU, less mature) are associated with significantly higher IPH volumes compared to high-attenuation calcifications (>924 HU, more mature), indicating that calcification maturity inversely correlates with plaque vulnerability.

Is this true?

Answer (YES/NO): NO